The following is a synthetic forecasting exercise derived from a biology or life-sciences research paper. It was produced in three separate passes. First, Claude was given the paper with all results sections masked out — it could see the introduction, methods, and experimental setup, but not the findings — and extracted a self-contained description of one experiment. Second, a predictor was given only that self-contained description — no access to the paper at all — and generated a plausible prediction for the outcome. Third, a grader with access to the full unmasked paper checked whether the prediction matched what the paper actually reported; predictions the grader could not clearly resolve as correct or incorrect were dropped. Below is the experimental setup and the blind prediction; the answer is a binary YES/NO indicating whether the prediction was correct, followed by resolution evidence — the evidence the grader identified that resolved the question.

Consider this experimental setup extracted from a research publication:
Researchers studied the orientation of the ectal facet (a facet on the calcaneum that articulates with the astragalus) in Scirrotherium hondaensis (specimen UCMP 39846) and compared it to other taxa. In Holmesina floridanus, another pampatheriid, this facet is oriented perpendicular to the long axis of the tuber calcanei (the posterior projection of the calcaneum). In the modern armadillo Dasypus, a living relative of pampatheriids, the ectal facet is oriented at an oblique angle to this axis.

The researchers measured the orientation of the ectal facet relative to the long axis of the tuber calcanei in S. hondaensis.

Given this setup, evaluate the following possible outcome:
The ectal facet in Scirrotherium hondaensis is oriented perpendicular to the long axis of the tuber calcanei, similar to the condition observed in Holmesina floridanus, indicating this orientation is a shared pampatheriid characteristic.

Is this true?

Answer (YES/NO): NO